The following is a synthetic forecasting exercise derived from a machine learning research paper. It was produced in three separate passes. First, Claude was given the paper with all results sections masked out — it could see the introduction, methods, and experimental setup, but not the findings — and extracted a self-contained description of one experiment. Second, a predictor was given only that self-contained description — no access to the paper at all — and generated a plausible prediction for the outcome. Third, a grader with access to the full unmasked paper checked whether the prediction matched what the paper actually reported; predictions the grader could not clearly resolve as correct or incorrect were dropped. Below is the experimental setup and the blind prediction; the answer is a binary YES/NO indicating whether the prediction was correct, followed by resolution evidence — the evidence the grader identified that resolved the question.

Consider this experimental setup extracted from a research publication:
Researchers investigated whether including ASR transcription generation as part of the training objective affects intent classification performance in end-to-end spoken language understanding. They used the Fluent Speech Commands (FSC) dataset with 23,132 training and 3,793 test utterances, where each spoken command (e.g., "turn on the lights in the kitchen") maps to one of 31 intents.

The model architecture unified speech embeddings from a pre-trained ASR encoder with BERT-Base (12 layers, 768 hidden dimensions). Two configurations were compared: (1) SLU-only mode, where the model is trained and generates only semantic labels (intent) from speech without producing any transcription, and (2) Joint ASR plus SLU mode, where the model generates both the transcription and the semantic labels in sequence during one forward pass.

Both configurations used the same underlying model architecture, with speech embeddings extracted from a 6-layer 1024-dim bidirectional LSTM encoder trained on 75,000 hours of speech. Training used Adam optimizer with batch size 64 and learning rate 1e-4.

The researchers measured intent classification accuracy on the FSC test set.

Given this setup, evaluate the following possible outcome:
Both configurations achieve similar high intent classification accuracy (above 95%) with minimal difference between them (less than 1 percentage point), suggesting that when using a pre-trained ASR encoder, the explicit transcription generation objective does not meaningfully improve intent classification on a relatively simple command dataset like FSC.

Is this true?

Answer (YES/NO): NO